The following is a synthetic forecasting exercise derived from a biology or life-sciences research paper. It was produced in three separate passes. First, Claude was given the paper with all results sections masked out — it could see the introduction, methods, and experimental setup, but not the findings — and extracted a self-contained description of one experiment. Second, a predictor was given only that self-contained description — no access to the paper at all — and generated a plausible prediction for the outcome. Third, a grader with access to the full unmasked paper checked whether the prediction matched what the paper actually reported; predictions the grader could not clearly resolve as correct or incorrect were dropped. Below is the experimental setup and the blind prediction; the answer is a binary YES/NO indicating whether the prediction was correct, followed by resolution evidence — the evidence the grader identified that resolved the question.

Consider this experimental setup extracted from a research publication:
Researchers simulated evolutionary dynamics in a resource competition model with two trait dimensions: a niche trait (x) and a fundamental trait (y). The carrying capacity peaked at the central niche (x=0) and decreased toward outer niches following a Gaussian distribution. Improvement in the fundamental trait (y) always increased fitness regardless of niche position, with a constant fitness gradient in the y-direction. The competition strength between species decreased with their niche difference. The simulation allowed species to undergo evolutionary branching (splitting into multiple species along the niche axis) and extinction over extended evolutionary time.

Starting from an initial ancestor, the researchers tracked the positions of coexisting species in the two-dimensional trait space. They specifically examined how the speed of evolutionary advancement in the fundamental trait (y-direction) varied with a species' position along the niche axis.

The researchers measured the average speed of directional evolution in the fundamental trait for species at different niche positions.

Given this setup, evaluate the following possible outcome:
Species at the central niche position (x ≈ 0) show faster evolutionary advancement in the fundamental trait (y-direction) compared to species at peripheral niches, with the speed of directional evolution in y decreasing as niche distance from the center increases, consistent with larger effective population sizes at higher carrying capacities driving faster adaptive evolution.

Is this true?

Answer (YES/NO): YES